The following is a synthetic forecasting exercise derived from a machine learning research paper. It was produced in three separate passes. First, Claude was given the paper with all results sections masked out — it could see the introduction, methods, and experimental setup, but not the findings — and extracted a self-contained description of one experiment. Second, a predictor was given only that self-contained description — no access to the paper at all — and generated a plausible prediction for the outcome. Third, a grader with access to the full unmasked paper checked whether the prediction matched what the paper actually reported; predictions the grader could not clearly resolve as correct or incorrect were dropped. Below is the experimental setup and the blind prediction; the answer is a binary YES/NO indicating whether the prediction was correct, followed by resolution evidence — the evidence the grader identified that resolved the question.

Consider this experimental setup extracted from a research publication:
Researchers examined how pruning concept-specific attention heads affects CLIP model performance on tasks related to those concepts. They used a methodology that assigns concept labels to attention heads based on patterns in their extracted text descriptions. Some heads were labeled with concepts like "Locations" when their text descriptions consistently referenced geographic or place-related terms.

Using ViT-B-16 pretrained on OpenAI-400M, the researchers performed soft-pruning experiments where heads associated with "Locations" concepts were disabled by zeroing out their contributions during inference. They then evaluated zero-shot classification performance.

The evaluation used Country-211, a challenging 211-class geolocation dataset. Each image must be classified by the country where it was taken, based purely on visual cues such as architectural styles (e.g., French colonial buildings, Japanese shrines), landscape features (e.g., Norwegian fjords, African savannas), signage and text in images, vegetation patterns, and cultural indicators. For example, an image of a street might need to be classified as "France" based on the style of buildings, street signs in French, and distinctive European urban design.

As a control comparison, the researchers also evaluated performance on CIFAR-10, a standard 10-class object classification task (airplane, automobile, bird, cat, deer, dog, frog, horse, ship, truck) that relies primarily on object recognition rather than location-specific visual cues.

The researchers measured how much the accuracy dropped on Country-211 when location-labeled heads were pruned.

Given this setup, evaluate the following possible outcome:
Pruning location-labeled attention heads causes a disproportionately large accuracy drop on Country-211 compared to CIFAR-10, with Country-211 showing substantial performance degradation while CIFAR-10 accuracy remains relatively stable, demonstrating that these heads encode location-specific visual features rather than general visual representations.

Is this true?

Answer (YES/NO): YES